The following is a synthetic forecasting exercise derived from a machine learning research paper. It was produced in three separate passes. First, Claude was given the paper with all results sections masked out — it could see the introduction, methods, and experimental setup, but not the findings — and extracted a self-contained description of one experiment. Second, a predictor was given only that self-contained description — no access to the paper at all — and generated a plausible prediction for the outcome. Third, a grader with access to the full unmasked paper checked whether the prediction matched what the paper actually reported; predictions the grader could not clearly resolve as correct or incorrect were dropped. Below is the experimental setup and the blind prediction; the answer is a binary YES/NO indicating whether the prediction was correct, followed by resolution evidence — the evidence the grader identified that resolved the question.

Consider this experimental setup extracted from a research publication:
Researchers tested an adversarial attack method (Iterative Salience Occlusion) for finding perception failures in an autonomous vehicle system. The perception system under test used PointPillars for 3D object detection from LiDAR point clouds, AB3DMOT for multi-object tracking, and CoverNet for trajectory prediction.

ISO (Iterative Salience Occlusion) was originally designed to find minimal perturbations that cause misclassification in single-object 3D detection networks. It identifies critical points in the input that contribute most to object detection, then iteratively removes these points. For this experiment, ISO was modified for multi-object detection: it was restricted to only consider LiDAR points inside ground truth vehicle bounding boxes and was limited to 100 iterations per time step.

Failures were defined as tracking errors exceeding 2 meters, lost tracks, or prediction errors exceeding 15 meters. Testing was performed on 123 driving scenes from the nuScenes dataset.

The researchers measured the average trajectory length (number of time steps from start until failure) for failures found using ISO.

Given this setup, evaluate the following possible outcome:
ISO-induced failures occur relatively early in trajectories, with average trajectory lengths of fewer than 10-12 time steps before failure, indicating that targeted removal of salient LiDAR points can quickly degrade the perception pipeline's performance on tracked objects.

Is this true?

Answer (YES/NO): YES